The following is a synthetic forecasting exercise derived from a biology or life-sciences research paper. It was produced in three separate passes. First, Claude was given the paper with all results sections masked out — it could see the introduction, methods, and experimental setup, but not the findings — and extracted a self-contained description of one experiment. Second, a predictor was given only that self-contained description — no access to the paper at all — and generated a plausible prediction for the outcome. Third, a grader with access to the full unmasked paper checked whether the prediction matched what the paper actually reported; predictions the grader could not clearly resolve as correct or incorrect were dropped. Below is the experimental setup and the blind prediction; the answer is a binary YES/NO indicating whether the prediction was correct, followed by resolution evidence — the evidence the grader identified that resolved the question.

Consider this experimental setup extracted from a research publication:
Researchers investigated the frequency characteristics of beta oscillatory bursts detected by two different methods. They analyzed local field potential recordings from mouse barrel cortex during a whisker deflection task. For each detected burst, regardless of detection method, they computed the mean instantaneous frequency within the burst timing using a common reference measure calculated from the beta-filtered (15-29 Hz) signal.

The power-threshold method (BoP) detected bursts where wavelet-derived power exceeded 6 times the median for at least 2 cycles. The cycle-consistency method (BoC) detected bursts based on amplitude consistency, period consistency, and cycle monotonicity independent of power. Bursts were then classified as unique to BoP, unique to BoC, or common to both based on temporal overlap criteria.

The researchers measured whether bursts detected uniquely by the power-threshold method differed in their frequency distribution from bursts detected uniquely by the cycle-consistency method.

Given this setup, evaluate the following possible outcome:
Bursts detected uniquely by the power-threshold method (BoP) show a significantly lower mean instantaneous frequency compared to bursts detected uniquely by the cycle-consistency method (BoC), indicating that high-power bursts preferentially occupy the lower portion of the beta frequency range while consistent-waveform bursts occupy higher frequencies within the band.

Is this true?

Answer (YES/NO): NO